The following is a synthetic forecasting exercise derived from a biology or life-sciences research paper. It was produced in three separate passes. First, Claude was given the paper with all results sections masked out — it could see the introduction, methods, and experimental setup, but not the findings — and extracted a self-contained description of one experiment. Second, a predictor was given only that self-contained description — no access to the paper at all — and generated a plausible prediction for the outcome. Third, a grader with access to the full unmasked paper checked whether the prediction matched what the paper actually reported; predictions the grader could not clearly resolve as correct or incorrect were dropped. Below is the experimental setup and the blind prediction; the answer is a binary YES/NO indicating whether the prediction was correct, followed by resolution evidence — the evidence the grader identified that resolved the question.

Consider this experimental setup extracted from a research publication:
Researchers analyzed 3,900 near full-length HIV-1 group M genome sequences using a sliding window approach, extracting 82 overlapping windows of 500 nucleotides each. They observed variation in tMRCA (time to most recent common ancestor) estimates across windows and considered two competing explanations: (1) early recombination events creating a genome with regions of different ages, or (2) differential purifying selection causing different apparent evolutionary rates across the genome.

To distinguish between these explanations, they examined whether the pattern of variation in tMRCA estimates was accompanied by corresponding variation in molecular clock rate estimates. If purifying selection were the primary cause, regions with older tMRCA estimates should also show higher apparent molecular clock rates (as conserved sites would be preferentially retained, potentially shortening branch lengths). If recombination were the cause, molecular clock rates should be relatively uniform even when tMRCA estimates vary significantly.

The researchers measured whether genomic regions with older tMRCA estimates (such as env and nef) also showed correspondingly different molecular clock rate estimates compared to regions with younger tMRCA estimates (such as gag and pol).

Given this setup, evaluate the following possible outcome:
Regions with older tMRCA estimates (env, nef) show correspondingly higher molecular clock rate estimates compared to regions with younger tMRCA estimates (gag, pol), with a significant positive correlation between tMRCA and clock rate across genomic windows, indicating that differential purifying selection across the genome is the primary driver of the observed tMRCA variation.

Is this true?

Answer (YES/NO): NO